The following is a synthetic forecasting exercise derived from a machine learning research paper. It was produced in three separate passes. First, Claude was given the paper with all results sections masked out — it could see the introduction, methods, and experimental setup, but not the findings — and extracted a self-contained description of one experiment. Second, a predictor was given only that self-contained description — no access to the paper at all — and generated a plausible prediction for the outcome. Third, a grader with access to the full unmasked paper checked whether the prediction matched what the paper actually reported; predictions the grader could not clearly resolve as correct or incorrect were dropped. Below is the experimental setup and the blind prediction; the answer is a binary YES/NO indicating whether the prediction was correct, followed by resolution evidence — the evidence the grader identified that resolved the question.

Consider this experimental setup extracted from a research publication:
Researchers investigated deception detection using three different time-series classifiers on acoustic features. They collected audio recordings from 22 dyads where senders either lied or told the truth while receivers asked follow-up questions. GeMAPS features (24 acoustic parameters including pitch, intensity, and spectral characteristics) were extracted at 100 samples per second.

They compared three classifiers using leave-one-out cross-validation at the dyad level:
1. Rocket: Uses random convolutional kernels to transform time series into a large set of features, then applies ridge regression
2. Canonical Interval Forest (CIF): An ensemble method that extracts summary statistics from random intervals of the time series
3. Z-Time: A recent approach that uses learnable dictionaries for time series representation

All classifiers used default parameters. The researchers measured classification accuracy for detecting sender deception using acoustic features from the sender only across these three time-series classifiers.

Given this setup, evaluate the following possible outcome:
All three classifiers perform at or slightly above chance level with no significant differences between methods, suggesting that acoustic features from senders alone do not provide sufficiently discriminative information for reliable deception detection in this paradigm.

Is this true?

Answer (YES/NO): NO